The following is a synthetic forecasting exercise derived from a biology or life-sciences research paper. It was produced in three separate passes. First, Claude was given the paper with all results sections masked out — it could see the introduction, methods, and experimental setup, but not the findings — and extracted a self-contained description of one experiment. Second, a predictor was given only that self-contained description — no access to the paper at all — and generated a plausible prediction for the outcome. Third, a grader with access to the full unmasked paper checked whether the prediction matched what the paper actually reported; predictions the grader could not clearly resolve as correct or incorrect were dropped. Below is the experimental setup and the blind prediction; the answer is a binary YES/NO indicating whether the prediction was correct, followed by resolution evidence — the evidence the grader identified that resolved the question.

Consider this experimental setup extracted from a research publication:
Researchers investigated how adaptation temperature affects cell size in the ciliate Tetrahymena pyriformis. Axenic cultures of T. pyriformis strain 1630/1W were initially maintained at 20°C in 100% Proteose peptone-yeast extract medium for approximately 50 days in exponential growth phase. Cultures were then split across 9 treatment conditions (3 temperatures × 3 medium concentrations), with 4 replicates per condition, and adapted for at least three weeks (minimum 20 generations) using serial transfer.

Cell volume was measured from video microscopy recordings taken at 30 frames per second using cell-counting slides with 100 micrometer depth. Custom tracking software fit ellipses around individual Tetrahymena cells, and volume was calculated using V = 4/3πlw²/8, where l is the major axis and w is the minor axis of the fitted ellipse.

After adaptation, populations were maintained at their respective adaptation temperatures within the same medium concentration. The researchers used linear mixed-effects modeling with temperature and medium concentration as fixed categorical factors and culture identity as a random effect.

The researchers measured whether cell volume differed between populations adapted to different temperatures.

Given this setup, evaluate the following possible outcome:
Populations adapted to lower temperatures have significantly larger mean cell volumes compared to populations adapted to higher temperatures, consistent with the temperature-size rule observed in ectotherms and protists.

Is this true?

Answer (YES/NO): YES